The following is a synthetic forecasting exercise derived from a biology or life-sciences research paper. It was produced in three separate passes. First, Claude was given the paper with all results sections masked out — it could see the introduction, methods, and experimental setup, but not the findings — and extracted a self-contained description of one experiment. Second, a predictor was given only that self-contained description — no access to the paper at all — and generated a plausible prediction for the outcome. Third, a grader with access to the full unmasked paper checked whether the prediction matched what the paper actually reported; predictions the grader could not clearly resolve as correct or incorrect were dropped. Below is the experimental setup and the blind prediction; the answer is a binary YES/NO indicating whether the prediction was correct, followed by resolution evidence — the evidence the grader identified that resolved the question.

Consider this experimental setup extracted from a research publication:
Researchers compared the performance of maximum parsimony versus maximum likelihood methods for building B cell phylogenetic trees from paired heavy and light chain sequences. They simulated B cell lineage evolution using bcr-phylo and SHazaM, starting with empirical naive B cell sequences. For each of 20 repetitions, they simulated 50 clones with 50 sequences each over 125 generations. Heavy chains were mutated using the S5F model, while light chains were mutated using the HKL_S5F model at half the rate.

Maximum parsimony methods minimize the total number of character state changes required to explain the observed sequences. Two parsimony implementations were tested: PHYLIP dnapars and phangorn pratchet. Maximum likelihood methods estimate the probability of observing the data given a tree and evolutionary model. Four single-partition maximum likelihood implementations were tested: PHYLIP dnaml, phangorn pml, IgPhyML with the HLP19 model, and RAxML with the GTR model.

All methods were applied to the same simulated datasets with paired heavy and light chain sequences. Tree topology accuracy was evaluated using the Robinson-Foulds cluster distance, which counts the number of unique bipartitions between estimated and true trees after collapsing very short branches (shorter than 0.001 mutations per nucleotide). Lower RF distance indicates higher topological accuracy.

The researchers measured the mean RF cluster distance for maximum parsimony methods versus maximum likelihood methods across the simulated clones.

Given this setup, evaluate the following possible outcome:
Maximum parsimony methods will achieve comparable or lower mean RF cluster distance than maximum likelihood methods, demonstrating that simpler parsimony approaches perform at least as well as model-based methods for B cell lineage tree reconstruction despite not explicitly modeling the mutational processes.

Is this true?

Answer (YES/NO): NO